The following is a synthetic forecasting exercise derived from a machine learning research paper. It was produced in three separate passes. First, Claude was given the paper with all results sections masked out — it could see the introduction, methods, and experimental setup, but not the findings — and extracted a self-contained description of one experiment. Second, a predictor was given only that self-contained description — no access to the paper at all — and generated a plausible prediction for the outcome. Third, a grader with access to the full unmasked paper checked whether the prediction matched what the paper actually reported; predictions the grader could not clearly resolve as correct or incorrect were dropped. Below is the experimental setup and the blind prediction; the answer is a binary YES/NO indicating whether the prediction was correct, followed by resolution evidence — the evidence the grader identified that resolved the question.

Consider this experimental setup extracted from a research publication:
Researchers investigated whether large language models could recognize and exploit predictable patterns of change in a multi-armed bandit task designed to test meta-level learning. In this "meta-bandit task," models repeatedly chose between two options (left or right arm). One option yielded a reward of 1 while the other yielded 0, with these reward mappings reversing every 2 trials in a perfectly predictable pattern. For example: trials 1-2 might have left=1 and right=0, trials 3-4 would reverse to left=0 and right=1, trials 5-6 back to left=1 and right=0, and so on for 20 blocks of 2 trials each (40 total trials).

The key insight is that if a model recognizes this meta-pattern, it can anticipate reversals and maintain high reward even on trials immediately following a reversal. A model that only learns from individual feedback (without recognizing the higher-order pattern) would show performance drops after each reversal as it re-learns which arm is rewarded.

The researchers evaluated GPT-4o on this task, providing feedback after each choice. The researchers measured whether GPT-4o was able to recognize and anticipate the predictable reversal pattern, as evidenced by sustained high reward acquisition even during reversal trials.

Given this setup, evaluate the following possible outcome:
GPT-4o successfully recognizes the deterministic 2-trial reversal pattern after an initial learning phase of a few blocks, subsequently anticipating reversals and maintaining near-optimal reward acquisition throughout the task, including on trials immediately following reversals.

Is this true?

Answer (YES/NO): NO